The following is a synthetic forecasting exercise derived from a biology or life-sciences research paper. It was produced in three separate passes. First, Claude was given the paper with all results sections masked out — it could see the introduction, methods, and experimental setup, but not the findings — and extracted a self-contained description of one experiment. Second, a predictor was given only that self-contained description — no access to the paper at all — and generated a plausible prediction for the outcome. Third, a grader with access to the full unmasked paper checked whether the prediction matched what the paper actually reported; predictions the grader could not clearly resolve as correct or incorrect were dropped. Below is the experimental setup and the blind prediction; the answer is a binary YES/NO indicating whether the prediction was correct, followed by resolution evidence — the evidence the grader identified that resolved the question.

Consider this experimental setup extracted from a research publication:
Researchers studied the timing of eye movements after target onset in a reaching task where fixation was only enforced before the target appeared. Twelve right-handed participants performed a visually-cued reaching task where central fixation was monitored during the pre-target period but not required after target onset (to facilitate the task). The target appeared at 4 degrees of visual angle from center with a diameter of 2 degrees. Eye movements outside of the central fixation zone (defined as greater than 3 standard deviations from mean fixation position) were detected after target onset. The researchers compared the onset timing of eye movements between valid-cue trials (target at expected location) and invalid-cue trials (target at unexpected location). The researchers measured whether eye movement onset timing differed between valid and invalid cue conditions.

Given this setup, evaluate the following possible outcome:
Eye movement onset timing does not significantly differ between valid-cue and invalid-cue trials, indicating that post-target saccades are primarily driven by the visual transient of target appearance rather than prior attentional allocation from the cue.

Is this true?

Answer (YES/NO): NO